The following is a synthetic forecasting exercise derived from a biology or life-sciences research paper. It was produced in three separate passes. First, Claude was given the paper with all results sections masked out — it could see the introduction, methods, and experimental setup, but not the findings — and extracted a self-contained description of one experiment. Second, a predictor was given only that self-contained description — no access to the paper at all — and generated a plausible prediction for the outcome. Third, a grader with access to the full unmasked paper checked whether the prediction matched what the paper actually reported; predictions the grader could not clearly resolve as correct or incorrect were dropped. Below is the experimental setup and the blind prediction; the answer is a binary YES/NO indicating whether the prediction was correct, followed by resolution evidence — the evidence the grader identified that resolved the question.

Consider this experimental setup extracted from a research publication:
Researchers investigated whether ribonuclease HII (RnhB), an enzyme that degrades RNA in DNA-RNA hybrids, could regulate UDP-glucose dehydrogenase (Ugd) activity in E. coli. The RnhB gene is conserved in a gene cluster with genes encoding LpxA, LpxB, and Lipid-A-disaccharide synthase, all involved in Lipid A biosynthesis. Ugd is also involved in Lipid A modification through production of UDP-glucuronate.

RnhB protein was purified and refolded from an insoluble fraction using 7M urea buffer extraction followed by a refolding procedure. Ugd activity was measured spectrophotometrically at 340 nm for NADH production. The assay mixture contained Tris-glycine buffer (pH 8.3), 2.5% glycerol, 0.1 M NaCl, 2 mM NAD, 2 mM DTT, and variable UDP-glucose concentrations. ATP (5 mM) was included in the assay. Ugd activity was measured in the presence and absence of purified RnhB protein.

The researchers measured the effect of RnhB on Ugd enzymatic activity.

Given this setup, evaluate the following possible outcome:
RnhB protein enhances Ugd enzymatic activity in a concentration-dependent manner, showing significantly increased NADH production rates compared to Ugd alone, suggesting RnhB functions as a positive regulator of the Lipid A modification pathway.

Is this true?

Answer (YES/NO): YES